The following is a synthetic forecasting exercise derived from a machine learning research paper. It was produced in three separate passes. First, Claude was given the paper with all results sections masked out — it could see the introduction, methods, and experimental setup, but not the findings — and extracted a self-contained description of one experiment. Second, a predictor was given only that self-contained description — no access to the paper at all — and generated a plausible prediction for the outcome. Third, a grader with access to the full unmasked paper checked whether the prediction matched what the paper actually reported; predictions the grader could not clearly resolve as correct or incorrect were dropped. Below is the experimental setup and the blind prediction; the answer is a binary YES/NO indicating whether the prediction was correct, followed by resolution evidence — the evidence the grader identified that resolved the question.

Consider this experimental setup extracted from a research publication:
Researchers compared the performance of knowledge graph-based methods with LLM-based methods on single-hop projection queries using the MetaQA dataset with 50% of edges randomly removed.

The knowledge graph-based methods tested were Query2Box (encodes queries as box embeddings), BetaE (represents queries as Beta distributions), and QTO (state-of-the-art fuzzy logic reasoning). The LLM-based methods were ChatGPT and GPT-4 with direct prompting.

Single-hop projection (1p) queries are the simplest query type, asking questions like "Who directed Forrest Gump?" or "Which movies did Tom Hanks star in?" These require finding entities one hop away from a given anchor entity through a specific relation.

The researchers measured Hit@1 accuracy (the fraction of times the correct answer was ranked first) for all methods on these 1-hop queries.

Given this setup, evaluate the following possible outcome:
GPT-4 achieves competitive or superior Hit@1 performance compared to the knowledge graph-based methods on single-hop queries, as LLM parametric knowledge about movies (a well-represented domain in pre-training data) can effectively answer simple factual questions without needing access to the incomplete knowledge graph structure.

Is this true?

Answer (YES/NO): YES